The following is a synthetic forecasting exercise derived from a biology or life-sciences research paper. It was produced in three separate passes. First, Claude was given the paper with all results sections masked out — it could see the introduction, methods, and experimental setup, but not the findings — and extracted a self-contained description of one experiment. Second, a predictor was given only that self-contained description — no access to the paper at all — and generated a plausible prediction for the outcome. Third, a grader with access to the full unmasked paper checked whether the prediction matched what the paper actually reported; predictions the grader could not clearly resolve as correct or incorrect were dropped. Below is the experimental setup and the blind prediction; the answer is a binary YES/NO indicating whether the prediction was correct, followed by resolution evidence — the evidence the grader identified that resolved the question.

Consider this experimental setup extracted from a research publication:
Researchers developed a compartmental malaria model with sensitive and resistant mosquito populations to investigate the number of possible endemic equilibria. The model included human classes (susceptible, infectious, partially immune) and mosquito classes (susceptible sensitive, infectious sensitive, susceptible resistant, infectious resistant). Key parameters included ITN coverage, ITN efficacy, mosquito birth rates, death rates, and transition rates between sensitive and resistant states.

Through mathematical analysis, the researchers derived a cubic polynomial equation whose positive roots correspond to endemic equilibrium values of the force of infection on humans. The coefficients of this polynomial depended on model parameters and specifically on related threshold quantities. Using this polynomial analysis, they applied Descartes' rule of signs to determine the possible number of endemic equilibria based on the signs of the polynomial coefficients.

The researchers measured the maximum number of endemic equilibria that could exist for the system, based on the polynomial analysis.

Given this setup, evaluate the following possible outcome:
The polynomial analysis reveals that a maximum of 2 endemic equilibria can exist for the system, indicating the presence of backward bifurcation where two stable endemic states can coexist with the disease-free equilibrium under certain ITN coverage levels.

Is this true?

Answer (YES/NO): YES